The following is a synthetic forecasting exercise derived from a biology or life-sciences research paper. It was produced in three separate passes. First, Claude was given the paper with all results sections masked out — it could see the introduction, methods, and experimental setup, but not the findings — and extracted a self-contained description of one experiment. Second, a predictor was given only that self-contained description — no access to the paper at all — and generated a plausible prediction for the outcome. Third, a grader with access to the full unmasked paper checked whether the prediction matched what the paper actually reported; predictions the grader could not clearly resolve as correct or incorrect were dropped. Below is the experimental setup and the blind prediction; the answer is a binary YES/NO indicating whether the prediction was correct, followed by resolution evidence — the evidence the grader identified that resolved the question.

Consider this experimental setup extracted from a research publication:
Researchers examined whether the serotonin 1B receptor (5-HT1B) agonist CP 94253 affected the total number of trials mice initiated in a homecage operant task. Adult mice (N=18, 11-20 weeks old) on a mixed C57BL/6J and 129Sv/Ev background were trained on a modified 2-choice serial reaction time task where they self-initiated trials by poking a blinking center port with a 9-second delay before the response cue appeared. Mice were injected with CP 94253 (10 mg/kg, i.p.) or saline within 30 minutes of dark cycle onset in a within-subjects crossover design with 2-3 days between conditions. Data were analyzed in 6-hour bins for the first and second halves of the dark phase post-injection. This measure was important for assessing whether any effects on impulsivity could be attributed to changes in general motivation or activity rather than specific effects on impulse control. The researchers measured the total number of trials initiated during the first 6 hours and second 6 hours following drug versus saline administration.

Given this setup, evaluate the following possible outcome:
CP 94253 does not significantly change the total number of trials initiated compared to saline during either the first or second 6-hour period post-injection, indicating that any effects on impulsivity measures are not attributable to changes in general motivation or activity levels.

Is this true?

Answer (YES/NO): NO